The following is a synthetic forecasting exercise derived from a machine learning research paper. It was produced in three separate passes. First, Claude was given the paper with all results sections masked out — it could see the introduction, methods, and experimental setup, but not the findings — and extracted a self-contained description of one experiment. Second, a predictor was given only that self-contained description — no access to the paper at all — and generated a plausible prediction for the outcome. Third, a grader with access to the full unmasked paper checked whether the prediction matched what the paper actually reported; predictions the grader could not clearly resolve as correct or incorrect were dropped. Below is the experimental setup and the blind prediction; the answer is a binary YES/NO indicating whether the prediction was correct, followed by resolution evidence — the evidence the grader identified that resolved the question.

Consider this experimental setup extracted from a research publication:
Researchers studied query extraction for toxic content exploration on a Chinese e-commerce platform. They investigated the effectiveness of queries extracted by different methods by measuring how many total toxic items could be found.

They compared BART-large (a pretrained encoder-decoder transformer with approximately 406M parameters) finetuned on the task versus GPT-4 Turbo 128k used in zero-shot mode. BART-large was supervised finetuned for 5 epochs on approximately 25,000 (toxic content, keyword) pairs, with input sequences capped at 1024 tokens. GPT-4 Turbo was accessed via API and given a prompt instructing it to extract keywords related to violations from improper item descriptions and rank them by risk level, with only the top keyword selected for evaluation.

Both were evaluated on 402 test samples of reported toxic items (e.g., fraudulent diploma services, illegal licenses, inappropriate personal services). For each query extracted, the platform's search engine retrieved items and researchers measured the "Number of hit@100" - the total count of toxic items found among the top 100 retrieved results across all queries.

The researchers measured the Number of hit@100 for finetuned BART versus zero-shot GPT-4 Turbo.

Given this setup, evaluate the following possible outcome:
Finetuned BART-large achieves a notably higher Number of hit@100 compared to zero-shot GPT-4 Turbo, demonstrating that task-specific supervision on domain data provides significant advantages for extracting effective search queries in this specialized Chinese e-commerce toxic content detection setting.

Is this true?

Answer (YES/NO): NO